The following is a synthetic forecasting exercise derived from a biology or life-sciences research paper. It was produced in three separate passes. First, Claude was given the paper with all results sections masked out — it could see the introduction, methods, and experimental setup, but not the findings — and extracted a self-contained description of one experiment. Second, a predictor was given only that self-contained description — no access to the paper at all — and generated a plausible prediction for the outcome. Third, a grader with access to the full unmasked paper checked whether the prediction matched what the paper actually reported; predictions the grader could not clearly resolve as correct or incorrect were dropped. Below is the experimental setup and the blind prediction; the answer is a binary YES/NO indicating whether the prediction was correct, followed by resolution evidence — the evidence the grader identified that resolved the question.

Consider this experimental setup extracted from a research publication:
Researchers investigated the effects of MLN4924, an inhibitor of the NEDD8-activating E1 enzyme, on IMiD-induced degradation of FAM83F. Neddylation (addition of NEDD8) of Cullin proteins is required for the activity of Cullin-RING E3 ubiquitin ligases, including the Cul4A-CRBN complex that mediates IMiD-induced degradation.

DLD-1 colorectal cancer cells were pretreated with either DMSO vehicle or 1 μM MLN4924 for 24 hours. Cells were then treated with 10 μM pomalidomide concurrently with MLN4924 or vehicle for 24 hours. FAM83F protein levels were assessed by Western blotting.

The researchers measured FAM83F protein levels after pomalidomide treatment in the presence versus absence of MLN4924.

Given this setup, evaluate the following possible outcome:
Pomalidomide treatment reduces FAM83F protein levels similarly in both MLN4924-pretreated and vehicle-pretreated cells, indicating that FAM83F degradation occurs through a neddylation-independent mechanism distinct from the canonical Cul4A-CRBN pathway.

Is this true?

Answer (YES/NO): NO